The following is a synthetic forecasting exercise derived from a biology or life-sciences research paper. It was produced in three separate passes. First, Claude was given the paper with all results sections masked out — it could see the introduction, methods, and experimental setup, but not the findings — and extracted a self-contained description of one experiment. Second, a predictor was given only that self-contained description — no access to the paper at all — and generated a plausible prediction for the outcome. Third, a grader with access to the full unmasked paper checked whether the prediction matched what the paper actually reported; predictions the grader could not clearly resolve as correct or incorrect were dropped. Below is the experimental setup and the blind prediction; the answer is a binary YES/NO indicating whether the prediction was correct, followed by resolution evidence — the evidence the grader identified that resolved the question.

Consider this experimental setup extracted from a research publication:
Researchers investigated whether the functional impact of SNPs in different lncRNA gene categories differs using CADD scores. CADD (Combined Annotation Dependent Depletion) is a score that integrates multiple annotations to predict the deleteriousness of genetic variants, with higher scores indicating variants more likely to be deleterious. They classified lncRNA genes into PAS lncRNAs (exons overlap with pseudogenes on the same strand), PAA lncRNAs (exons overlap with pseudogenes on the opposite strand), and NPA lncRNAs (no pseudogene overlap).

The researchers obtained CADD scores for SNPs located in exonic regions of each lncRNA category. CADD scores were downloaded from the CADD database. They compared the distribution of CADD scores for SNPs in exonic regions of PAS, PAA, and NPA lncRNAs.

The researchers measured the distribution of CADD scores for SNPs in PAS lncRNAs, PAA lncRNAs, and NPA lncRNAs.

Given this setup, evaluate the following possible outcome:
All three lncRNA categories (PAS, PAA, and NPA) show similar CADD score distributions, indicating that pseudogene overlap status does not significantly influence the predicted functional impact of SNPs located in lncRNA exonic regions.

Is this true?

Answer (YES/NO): NO